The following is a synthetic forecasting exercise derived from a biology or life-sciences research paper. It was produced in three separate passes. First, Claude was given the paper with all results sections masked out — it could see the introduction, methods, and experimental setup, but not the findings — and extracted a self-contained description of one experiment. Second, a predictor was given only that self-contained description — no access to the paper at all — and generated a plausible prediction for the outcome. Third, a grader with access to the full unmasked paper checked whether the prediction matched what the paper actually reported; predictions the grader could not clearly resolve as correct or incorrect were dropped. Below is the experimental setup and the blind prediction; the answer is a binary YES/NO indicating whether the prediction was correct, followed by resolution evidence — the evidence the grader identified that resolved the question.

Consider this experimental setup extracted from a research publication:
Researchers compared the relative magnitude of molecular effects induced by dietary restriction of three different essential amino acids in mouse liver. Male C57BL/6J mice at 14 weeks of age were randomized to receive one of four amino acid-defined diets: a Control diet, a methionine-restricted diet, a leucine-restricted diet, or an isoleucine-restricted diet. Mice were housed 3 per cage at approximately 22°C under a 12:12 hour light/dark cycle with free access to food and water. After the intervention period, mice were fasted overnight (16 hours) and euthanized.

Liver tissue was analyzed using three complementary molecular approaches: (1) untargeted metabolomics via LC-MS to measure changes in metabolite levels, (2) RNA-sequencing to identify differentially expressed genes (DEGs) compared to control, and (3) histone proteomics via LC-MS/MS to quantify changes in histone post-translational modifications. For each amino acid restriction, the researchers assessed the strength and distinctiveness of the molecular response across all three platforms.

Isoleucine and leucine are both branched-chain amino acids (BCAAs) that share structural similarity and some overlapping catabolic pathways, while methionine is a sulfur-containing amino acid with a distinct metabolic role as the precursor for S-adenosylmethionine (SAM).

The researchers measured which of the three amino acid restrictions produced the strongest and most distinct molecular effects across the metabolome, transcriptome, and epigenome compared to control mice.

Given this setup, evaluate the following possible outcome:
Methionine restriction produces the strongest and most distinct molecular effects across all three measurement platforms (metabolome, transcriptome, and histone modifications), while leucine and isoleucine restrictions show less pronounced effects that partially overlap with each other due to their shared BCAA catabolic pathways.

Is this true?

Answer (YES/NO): NO